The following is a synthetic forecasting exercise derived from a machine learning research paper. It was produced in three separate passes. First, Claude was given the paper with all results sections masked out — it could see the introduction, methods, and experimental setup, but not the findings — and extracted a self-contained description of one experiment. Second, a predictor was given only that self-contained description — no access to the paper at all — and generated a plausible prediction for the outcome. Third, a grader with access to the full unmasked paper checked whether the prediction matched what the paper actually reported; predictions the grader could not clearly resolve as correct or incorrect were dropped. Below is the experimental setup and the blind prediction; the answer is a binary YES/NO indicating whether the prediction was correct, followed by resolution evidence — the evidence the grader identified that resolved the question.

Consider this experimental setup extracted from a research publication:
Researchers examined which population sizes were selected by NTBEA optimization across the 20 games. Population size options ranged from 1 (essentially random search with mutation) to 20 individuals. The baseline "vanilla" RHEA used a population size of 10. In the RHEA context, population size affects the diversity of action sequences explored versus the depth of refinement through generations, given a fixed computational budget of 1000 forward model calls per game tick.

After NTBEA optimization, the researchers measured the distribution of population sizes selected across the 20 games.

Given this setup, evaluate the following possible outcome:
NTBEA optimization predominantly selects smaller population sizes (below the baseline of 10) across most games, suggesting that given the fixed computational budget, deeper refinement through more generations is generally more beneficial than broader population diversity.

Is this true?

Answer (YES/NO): NO